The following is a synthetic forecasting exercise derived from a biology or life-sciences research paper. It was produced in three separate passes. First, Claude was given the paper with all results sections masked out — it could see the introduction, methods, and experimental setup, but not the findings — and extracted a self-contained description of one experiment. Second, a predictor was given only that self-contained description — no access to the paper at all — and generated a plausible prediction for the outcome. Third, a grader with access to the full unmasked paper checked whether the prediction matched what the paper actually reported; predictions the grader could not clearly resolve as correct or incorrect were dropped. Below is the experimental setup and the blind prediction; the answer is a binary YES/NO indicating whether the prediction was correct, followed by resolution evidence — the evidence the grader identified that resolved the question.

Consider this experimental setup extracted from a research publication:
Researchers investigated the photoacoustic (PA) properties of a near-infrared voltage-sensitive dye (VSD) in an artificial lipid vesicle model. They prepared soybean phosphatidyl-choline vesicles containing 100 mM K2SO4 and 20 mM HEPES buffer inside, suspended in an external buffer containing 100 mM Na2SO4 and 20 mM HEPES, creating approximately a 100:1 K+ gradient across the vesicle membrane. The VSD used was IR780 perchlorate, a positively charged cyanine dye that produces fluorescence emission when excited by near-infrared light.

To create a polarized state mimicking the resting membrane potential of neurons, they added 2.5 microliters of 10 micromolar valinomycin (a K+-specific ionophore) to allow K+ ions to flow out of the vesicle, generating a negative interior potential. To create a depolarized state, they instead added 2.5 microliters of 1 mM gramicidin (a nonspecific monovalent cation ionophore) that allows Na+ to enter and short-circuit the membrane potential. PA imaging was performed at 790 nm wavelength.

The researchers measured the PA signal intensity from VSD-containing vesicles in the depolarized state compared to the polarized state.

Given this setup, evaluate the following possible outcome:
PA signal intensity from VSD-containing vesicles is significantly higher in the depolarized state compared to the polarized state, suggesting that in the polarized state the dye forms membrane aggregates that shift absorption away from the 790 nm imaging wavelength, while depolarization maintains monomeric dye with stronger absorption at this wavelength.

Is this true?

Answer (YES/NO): NO